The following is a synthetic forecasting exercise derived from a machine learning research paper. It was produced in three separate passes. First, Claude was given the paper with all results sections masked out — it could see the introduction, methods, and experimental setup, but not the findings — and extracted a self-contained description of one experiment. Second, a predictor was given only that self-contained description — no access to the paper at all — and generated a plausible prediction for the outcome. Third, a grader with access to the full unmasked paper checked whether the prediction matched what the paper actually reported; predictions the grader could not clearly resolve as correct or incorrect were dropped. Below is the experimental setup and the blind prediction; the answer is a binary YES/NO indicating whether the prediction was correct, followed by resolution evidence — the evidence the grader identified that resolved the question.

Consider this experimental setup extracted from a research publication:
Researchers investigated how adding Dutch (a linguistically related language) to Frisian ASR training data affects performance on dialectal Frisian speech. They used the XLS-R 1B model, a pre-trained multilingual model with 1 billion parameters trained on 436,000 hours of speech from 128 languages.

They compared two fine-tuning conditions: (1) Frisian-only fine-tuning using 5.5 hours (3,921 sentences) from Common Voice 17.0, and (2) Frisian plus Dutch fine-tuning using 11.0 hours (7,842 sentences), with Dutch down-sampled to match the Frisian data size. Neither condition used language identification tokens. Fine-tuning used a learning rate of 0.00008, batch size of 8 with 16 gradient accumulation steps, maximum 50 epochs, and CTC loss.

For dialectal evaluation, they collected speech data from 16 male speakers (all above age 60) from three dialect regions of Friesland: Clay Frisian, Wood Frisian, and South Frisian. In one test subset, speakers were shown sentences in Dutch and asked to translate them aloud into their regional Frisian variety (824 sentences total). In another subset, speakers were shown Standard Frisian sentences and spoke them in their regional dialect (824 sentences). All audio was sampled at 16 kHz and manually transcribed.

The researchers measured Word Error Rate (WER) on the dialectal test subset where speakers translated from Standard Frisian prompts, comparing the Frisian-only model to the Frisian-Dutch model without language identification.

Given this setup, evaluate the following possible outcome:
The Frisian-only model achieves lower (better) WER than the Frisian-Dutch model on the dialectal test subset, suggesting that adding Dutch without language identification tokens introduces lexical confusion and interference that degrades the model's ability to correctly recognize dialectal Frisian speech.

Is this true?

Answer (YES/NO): YES